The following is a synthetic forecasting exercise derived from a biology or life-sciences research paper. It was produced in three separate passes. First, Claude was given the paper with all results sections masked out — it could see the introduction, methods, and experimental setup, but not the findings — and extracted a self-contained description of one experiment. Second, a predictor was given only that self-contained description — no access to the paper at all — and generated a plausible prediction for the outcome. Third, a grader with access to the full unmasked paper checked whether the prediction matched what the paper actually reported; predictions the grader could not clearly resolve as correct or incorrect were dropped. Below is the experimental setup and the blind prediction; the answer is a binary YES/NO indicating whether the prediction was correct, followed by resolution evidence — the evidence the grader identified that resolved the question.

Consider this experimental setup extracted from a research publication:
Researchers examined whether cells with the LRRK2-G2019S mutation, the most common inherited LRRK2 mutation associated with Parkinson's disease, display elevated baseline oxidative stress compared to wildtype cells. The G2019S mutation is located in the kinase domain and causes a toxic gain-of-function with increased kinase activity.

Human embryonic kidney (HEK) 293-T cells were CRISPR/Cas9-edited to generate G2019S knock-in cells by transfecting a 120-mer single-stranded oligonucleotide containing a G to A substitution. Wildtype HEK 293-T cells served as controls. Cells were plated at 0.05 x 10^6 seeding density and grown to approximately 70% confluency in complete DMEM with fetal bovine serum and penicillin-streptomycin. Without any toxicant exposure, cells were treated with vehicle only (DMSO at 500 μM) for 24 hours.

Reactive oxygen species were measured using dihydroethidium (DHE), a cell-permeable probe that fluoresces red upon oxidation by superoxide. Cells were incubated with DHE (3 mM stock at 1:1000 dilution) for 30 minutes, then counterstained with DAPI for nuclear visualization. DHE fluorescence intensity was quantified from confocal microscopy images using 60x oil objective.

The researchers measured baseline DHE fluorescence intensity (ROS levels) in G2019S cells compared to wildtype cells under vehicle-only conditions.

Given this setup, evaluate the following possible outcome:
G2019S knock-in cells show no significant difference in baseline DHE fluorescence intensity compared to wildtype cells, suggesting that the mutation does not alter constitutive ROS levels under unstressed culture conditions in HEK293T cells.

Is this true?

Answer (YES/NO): NO